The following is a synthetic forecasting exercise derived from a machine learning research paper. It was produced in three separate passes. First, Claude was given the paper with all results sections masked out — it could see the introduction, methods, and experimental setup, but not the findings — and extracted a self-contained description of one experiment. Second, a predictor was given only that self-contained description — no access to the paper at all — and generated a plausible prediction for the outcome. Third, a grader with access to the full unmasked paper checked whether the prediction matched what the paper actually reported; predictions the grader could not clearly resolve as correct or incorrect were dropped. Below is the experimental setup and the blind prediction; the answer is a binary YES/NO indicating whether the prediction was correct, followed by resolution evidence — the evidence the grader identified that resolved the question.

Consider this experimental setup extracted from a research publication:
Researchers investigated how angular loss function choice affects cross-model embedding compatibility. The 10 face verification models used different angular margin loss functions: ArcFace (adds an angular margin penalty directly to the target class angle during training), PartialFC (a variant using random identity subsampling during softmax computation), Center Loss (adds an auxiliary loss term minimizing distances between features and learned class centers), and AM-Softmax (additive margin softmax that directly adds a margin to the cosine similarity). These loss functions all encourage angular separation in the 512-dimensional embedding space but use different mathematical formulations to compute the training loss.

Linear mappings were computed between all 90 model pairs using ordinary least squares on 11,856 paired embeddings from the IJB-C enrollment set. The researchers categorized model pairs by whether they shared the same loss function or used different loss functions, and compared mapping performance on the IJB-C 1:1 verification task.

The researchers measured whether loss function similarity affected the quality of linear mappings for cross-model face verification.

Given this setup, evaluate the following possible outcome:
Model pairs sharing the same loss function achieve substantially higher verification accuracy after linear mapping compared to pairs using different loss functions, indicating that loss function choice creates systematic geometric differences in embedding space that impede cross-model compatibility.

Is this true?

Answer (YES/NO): NO